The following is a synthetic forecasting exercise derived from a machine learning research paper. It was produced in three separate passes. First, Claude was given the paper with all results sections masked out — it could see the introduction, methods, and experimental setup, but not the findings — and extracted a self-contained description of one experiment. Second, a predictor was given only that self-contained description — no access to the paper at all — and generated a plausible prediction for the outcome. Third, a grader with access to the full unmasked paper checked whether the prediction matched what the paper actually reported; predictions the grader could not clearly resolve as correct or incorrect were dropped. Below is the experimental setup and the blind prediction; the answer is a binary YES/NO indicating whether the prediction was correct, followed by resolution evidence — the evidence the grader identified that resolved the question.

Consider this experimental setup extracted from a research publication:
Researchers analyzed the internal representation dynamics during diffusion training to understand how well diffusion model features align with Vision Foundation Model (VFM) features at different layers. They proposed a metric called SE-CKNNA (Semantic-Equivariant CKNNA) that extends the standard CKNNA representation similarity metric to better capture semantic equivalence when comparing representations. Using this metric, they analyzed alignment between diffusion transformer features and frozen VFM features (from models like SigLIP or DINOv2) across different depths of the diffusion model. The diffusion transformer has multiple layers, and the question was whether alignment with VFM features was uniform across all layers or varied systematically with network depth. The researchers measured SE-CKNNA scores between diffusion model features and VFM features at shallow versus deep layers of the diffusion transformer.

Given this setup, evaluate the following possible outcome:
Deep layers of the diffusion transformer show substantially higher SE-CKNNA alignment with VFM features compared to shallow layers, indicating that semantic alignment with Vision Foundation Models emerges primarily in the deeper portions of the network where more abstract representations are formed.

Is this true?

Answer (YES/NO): YES